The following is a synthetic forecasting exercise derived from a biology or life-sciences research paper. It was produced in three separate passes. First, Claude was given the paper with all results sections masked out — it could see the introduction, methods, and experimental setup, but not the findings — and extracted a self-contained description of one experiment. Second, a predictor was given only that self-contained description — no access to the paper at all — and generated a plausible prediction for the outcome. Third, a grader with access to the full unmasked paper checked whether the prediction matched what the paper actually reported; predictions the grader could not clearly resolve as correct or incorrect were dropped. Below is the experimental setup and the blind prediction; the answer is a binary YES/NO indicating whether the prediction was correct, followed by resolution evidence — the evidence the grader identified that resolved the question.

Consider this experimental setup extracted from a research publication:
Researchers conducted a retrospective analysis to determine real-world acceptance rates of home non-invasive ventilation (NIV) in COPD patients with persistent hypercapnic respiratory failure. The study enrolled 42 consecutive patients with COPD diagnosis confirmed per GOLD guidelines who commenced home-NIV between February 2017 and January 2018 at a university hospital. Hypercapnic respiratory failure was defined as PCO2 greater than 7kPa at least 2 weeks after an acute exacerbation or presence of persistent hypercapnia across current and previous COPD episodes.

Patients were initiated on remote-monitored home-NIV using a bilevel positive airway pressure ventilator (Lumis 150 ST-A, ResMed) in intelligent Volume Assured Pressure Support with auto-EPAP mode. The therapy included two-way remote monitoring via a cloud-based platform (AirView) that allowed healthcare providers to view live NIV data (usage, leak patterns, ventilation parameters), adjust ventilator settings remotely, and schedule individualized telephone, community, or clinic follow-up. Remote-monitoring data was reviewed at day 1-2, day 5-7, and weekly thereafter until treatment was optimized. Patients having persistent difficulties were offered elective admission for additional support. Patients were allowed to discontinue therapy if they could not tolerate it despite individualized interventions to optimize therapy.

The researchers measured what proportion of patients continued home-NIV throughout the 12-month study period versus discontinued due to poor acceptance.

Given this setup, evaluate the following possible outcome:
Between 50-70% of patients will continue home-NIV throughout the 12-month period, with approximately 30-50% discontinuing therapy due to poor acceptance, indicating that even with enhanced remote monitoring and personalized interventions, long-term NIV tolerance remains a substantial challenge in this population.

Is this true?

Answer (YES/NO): YES